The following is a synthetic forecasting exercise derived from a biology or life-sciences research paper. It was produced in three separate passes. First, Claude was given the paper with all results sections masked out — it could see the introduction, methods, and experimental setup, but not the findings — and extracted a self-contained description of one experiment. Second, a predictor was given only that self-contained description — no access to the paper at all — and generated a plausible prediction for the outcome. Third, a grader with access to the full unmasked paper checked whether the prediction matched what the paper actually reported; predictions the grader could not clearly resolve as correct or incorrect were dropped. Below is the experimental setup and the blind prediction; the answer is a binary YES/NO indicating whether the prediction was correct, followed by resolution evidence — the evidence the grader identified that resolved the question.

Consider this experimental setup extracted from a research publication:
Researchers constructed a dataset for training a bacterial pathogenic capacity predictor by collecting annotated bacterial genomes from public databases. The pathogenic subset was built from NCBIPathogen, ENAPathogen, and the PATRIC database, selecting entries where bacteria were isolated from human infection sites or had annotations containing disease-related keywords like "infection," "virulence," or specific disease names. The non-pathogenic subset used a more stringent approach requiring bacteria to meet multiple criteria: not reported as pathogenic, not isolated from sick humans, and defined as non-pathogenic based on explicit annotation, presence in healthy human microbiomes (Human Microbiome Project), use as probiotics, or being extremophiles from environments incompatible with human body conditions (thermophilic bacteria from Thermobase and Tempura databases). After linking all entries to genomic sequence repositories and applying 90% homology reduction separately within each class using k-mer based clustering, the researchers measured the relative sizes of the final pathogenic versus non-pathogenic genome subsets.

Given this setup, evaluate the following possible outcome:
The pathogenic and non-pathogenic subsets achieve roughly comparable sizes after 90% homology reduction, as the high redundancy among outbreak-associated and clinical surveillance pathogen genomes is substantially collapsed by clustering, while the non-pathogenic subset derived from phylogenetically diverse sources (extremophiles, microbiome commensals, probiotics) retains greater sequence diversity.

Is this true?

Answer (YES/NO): NO